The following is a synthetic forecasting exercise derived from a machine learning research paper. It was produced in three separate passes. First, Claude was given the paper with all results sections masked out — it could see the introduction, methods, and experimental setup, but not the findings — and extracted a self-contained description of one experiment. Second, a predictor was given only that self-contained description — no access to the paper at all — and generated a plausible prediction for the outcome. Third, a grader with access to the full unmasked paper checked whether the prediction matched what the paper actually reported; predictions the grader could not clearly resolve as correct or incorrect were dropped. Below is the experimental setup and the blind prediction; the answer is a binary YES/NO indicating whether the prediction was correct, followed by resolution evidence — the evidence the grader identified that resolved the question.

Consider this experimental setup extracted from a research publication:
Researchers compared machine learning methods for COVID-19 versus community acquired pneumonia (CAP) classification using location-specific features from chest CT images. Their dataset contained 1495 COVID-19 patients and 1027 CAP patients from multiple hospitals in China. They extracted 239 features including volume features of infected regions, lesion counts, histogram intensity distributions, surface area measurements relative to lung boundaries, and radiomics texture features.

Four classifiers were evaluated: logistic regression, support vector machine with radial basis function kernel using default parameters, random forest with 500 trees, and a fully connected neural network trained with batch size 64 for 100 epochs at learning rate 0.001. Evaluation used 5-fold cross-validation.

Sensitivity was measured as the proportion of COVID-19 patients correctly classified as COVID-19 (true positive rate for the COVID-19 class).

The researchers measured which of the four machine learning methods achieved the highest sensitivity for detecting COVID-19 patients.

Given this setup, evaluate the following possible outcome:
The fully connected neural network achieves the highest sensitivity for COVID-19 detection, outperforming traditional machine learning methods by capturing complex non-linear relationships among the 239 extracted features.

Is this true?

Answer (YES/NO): YES